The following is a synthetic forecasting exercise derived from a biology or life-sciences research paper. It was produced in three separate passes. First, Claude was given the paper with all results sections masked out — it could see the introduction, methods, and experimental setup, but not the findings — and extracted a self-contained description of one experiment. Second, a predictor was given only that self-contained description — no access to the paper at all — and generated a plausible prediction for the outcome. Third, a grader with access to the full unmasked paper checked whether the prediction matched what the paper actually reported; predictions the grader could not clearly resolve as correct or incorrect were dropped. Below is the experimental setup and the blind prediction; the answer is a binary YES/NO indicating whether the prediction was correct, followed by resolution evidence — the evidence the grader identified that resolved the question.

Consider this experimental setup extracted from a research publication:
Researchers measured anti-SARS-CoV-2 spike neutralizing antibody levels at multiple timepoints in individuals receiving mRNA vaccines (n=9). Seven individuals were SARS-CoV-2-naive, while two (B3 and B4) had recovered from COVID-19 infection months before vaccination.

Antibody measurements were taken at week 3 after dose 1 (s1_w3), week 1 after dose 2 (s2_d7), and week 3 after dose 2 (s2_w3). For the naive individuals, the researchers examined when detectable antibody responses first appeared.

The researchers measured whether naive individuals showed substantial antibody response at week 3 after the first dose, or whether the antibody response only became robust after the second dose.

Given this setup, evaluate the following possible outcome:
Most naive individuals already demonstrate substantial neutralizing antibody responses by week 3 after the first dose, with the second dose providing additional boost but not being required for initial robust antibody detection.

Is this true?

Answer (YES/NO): NO